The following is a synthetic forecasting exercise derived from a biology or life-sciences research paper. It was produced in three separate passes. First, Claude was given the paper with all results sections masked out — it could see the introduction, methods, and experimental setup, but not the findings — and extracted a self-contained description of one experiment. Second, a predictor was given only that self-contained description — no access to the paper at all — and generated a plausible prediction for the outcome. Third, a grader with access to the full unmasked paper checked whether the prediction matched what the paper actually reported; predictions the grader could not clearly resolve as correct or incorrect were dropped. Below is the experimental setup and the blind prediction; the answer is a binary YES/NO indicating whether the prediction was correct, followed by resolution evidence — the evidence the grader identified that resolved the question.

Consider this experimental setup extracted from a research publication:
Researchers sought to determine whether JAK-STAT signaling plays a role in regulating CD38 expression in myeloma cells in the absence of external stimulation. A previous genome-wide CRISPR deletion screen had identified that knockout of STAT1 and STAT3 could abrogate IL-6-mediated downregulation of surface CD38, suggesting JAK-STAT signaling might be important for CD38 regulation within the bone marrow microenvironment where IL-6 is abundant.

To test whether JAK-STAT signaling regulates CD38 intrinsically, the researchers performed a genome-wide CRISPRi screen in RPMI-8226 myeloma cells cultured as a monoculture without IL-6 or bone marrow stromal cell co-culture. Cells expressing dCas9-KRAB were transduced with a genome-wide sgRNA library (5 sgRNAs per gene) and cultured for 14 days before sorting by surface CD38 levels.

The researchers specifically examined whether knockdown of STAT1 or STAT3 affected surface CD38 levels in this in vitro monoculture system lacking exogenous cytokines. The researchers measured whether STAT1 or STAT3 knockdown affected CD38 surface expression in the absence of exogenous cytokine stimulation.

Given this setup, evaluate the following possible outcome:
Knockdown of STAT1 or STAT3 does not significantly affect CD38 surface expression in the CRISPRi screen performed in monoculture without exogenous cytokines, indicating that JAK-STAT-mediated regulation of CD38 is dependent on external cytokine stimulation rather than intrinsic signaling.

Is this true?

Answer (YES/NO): YES